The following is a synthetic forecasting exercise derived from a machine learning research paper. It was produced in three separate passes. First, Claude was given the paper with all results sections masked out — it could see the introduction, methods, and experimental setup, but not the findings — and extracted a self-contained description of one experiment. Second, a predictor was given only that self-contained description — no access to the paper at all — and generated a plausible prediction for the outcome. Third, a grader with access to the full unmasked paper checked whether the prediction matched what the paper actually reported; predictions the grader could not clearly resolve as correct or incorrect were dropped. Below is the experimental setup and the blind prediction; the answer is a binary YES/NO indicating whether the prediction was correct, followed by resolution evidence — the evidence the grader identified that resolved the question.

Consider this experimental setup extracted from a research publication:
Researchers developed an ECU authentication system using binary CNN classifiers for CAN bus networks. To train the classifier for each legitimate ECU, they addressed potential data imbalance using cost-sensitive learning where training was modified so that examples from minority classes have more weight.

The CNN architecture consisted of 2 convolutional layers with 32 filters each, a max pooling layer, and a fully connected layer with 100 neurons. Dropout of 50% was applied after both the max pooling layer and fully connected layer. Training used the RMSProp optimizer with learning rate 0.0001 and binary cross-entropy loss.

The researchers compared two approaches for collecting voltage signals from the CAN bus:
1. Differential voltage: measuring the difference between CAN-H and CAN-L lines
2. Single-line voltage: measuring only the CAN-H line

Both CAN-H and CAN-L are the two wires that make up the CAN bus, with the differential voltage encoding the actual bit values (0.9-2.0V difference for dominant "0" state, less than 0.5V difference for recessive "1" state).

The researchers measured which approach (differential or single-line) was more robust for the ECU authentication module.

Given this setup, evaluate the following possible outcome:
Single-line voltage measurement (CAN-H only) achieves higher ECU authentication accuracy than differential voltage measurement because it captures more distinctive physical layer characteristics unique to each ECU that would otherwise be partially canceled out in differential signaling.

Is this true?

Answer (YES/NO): NO